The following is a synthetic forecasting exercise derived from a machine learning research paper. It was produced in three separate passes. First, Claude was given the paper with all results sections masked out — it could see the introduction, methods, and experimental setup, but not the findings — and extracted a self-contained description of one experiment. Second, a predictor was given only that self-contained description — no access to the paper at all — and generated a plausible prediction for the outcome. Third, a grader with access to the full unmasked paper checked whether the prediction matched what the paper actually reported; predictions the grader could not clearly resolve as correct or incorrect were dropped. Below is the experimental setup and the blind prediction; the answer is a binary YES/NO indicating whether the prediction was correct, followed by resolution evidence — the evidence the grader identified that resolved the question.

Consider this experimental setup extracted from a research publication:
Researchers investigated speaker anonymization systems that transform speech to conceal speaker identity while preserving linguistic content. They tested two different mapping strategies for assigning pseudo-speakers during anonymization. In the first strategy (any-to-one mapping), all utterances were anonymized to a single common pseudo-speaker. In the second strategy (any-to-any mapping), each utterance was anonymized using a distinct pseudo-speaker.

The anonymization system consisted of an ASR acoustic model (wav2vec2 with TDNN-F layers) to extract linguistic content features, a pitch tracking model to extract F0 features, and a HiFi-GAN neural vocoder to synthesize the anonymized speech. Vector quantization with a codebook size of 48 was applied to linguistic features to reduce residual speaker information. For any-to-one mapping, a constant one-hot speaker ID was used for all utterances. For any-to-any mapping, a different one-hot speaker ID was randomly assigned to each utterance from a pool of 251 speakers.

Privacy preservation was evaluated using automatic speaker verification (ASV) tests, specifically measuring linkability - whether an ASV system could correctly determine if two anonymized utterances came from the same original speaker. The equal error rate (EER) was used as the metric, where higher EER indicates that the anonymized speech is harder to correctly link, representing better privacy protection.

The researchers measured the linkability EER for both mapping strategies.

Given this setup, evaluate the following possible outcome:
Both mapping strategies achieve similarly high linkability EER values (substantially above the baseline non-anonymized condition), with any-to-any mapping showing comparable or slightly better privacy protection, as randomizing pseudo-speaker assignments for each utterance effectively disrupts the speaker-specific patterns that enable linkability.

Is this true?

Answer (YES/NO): NO